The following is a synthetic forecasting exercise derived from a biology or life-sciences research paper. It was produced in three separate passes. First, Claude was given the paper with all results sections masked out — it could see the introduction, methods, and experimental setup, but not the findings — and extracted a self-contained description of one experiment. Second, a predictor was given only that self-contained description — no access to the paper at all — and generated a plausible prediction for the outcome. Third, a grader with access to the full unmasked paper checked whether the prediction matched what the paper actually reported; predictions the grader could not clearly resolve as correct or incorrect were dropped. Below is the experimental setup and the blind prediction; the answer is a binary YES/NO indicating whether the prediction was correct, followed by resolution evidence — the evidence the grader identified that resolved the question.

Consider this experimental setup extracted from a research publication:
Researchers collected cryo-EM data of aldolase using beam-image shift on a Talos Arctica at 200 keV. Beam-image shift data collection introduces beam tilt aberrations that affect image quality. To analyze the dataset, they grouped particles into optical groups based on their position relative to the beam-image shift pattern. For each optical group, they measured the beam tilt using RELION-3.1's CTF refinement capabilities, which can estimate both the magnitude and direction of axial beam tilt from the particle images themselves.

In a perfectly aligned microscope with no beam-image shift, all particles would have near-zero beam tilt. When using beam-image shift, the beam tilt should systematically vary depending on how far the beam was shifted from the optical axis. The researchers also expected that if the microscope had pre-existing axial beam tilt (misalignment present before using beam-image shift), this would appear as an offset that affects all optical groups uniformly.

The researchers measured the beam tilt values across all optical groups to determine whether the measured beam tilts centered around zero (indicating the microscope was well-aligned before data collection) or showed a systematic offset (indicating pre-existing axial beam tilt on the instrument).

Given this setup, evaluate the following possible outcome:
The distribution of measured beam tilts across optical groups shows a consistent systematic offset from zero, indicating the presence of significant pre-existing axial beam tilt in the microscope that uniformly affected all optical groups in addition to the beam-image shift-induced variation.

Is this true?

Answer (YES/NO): YES